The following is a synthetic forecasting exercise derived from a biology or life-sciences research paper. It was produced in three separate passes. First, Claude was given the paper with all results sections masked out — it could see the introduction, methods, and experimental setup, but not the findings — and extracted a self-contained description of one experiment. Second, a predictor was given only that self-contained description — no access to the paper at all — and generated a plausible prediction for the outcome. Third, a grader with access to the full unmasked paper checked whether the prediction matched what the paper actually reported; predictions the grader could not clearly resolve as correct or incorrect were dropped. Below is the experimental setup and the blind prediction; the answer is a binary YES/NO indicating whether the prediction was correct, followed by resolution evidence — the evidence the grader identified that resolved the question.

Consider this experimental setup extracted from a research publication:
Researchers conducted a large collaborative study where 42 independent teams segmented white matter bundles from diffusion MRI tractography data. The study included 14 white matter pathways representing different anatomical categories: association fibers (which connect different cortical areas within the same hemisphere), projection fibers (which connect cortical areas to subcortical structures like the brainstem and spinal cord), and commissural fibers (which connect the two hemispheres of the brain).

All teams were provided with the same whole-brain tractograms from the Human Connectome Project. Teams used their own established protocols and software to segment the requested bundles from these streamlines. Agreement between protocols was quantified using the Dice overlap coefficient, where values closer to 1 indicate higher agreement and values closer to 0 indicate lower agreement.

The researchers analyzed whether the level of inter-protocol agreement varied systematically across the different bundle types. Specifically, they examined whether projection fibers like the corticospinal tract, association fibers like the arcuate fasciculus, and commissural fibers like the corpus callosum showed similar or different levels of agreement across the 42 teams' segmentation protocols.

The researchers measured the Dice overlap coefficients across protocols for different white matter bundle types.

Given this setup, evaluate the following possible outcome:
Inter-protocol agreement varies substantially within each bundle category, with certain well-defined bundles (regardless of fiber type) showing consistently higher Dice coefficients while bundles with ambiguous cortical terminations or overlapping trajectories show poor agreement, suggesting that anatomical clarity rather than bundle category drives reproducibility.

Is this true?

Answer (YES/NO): YES